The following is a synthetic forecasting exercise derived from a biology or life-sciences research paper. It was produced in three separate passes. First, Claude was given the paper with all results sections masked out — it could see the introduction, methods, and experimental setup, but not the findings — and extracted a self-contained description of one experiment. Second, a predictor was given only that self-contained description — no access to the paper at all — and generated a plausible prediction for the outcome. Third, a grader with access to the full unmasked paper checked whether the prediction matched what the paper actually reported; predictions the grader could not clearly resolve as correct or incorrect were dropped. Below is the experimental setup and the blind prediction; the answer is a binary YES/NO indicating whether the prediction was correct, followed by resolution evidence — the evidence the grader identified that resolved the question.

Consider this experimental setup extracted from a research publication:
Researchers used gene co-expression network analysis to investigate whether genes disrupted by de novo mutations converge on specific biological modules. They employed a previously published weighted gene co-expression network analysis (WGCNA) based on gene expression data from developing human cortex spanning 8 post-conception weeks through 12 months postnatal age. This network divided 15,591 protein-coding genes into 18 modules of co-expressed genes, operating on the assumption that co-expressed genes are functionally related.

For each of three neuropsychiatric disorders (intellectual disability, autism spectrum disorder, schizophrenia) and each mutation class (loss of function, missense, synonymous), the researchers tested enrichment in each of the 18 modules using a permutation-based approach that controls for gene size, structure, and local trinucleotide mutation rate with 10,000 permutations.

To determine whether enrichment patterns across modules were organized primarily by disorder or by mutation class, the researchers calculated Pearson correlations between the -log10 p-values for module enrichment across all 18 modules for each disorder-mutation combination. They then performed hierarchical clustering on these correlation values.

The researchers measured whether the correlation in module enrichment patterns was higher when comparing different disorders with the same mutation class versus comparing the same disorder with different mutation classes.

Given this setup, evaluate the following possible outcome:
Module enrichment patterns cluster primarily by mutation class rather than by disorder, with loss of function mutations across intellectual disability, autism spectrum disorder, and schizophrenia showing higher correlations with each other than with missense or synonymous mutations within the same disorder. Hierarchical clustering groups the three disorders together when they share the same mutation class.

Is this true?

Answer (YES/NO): NO